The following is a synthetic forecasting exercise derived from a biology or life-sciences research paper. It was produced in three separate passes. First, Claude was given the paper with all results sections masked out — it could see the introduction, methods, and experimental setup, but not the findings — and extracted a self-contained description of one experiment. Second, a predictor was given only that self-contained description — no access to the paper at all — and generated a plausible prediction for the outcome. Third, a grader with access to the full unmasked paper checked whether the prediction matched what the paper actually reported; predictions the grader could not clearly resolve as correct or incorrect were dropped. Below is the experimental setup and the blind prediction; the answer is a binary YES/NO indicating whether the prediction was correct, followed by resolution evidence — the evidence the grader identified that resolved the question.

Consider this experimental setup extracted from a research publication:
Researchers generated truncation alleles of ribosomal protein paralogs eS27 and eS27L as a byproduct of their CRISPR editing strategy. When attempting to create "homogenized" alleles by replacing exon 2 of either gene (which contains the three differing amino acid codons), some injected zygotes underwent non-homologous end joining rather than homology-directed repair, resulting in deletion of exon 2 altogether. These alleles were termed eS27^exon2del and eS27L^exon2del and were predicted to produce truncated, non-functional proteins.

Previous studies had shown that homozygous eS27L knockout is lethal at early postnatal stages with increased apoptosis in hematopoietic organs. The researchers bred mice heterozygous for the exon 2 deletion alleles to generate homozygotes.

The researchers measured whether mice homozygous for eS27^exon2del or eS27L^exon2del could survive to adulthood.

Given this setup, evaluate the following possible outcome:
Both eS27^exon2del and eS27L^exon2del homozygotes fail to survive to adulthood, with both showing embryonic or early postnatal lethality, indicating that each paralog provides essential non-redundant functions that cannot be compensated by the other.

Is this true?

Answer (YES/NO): YES